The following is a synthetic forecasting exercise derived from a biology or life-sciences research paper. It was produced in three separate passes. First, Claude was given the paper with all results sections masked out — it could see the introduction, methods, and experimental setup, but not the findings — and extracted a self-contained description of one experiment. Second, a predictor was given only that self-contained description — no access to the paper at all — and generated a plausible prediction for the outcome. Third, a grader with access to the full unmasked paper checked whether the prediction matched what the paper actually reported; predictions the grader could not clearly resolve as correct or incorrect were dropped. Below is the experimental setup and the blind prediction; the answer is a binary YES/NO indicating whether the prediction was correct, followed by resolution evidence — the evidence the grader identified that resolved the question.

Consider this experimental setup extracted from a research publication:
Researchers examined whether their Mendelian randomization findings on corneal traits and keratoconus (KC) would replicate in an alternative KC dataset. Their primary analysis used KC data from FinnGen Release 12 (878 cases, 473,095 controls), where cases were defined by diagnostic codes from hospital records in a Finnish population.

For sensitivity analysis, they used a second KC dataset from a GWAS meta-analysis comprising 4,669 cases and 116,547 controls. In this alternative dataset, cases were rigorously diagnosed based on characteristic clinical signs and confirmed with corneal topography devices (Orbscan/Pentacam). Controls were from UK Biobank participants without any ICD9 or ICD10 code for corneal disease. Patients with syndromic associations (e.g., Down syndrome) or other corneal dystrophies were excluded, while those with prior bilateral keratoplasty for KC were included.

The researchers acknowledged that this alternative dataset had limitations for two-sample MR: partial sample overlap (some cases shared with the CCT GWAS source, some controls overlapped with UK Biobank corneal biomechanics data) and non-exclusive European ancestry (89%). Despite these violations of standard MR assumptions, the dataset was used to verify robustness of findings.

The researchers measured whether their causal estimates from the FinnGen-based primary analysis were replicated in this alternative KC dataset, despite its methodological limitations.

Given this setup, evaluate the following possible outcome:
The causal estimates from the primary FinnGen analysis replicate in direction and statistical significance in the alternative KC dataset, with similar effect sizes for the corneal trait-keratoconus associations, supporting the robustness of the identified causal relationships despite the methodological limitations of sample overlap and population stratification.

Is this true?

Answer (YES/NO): YES